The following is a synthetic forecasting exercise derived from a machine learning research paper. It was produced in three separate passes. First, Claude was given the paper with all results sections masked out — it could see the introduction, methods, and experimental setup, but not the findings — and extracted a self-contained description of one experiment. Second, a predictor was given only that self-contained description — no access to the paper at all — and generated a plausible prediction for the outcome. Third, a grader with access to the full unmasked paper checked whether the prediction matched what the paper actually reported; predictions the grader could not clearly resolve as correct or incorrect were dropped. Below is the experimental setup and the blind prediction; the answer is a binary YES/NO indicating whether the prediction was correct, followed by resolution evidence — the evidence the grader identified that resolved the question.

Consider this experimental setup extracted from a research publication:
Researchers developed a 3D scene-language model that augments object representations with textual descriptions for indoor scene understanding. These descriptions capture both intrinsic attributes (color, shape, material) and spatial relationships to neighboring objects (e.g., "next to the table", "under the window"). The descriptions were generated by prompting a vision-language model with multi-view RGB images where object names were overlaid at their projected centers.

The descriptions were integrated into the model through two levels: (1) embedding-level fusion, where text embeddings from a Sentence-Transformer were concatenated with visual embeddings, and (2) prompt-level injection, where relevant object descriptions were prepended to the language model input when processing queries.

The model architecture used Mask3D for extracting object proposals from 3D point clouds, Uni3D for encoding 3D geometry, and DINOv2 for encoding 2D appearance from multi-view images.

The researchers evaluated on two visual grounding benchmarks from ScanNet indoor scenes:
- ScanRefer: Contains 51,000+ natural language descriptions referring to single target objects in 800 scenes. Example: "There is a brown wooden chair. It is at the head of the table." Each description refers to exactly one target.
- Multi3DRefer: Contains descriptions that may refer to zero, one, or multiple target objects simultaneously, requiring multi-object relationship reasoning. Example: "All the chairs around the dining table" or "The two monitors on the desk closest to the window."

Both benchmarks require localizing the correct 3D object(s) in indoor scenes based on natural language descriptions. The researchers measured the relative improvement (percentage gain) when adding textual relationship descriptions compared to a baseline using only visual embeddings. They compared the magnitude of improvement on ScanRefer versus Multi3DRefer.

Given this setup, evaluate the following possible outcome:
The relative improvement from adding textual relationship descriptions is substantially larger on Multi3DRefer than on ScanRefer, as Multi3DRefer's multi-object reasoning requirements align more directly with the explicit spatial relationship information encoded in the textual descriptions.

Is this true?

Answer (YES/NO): YES